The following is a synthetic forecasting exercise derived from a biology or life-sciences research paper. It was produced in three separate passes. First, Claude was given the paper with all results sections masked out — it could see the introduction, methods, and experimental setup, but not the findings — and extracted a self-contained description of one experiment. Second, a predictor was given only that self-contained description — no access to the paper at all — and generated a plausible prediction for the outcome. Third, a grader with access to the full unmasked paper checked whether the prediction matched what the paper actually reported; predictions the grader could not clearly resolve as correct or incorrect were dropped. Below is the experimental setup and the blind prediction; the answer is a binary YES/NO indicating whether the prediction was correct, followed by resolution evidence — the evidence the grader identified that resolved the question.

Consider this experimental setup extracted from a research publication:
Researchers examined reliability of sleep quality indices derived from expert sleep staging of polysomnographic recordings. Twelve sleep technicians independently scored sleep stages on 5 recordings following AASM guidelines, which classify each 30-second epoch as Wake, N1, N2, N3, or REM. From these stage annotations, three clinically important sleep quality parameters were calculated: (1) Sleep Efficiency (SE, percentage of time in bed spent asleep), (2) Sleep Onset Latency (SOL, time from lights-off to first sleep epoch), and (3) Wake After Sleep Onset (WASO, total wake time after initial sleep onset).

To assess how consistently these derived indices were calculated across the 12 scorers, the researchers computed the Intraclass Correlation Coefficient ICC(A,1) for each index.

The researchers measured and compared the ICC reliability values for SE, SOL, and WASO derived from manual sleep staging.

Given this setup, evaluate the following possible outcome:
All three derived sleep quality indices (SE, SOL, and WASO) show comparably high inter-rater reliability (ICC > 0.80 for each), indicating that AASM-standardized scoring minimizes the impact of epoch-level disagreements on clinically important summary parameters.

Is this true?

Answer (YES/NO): NO